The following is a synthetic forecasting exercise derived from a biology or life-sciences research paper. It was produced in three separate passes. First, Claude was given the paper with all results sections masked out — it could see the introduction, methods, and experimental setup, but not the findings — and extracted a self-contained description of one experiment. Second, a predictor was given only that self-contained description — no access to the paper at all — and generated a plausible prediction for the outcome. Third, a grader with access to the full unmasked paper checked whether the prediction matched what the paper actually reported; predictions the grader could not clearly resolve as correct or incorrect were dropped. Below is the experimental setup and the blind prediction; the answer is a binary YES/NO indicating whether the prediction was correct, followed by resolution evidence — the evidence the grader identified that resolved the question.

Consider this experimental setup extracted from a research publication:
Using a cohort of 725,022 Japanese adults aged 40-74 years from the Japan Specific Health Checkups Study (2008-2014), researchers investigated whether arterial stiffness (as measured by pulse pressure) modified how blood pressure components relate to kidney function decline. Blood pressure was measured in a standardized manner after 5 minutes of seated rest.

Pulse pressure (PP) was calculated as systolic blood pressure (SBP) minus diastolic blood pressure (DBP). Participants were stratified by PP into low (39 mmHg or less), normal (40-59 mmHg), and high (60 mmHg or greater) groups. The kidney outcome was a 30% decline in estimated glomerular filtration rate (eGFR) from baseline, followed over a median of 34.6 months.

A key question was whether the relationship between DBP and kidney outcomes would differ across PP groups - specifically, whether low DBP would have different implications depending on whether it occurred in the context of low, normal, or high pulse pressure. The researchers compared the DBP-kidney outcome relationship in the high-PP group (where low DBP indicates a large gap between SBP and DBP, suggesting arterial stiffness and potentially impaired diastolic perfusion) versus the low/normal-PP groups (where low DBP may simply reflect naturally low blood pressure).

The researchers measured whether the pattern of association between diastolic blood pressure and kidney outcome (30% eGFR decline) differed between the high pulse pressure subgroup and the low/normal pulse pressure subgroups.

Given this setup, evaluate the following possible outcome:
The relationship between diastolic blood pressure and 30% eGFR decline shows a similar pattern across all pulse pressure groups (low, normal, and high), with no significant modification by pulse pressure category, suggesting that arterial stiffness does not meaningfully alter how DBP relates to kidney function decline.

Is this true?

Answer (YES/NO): NO